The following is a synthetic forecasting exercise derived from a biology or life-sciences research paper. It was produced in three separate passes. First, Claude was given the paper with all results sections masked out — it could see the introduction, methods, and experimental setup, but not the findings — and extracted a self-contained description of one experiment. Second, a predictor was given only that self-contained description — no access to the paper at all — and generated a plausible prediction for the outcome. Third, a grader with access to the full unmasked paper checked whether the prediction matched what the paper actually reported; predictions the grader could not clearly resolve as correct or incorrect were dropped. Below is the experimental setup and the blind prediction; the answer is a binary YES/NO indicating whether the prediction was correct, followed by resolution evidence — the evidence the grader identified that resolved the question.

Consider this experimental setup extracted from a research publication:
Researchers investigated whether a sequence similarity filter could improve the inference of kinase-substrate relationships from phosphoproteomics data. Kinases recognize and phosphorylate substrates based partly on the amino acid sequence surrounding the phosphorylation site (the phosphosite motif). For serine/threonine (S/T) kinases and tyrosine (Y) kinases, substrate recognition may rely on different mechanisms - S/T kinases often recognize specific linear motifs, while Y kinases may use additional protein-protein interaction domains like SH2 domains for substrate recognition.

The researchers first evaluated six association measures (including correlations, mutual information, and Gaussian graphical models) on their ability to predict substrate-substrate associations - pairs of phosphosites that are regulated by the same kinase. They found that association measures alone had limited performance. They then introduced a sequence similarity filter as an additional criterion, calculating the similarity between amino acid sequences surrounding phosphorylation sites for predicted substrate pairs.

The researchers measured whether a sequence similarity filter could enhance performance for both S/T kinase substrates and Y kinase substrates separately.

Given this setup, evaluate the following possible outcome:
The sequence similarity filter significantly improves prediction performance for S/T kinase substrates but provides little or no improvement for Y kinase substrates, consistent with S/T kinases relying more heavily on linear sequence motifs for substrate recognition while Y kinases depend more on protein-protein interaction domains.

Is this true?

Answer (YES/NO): YES